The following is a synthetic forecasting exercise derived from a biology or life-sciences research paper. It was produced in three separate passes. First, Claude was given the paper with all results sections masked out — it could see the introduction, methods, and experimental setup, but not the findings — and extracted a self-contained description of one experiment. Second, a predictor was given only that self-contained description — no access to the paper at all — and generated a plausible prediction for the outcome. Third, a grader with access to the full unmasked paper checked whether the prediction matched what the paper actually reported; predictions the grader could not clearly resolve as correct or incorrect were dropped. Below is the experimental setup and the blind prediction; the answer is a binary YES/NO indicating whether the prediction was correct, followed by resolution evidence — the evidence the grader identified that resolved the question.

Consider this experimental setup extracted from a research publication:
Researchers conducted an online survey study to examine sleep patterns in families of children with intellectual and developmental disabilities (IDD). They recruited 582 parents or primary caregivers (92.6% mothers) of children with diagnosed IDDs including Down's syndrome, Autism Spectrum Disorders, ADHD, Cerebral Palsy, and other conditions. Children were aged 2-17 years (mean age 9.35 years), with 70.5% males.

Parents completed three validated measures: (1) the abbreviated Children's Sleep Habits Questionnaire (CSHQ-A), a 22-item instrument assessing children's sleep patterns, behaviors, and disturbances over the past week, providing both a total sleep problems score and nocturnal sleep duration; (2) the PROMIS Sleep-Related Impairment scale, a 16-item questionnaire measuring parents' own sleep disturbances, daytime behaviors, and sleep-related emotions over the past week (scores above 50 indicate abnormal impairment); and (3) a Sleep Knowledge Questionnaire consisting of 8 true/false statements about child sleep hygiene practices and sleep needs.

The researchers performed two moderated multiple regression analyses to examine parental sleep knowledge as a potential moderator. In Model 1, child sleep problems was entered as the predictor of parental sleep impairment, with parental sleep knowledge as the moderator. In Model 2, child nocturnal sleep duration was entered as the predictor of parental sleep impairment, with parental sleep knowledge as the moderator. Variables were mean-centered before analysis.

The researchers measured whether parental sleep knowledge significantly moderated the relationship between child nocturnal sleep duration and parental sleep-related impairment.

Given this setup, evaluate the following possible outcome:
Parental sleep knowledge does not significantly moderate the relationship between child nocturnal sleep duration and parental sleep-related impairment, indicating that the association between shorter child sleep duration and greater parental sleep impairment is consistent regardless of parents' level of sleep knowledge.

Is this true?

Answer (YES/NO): NO